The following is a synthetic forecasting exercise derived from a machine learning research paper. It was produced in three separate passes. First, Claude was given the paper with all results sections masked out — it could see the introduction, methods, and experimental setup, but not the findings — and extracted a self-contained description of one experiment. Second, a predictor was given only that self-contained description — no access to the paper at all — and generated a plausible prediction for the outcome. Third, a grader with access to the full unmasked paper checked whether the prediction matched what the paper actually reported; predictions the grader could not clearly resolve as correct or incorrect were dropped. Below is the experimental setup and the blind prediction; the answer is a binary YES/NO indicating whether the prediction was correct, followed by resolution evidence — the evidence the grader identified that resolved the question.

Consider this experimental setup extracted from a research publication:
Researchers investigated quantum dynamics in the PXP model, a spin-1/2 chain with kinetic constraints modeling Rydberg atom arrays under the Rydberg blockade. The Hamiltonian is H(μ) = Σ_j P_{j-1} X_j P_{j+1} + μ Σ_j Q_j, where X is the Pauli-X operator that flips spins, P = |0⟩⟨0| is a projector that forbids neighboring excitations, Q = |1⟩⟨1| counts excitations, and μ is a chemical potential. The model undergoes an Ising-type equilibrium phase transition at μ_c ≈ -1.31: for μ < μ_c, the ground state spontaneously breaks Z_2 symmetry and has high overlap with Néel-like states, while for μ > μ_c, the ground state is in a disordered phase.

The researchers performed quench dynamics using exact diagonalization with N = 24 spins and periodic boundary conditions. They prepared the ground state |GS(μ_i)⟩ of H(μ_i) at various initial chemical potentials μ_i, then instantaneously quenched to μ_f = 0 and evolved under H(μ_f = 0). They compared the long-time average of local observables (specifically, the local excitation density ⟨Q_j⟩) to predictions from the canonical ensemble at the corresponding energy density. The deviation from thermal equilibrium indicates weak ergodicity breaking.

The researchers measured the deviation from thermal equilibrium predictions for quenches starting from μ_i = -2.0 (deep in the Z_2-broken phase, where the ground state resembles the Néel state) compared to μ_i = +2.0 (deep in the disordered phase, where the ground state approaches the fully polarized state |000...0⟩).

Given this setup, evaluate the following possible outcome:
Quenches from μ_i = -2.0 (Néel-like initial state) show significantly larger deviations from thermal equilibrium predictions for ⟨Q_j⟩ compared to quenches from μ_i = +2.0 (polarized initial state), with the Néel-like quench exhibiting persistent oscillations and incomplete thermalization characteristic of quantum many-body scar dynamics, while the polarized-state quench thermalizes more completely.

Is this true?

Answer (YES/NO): YES